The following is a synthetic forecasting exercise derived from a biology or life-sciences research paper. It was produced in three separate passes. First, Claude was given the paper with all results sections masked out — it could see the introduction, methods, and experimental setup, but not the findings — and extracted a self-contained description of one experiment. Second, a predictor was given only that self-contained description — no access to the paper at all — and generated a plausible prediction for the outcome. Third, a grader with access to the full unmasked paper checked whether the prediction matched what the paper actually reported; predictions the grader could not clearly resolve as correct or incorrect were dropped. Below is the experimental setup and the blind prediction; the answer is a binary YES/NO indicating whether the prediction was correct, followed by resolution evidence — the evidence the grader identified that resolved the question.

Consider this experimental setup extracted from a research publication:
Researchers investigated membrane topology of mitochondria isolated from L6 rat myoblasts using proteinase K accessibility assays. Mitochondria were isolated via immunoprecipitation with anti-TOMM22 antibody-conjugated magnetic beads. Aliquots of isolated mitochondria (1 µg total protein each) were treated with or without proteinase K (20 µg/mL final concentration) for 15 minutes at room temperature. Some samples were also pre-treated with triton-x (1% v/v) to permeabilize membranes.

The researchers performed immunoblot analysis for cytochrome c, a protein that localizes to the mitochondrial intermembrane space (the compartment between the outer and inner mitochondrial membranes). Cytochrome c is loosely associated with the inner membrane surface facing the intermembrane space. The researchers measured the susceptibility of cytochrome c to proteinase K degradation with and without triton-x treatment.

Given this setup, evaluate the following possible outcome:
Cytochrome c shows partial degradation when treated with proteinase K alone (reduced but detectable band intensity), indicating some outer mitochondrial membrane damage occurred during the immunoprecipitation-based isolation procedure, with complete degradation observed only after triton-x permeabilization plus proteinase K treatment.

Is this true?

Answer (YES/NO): NO